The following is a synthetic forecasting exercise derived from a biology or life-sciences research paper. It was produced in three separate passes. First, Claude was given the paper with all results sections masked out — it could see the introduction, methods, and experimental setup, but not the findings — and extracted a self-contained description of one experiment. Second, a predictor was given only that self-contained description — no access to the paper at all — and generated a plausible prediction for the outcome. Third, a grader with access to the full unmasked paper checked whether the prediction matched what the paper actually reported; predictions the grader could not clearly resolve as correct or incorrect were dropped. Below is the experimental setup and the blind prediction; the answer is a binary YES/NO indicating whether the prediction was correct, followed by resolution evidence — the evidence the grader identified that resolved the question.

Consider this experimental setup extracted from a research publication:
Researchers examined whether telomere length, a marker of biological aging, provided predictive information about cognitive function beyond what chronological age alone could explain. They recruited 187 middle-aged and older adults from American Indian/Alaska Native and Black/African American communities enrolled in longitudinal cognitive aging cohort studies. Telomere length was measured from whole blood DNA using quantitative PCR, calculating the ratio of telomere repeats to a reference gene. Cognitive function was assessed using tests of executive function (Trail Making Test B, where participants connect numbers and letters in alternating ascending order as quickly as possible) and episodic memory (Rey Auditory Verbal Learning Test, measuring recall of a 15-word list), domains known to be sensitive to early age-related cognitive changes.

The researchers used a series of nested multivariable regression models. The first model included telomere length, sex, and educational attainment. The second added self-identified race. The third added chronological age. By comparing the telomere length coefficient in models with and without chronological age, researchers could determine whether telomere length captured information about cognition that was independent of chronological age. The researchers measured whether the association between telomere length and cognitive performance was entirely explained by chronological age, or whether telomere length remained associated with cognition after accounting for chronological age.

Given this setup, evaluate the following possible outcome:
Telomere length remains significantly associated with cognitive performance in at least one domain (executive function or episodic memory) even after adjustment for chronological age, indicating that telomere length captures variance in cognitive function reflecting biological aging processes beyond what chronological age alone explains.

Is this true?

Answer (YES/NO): NO